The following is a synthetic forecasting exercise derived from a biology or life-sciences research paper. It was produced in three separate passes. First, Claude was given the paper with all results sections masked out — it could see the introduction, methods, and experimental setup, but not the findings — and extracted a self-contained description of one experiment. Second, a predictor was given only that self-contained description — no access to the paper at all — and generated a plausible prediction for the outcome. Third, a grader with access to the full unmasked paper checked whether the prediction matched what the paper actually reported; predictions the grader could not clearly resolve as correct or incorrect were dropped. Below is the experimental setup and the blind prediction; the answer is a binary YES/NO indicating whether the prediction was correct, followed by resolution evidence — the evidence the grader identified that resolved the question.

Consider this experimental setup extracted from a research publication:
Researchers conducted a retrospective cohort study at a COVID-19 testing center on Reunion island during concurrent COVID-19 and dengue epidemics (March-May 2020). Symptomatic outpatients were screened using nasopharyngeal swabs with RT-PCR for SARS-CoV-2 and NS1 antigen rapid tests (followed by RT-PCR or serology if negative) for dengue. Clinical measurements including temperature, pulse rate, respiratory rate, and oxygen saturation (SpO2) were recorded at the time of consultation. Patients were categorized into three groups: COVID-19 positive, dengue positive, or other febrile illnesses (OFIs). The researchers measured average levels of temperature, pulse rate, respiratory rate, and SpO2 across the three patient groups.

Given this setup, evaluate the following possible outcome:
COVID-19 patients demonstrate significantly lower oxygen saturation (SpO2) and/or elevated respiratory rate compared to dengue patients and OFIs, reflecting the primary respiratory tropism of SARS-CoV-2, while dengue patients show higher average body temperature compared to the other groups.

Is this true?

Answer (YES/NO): NO